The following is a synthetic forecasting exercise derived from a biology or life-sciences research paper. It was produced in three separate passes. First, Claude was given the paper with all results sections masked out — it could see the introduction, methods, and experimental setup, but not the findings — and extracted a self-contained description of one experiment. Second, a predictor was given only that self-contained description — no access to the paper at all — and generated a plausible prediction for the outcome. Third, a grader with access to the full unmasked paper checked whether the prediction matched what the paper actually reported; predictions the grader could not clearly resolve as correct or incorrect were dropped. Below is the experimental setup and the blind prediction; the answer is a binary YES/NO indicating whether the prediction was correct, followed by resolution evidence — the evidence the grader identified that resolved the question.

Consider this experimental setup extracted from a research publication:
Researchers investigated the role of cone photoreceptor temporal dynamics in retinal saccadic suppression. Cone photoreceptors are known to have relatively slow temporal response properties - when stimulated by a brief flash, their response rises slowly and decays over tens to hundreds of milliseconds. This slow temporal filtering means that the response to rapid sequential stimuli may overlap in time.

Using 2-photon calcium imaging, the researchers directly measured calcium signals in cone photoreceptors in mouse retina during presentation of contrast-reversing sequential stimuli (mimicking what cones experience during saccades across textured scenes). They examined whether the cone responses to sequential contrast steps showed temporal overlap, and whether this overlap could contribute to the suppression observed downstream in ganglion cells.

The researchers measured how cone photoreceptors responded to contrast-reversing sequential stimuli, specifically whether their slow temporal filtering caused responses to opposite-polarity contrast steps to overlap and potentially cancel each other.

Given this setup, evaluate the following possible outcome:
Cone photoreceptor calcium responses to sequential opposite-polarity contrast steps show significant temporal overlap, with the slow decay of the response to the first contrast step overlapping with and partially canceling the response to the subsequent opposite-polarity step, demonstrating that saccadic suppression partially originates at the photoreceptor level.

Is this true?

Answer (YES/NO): NO